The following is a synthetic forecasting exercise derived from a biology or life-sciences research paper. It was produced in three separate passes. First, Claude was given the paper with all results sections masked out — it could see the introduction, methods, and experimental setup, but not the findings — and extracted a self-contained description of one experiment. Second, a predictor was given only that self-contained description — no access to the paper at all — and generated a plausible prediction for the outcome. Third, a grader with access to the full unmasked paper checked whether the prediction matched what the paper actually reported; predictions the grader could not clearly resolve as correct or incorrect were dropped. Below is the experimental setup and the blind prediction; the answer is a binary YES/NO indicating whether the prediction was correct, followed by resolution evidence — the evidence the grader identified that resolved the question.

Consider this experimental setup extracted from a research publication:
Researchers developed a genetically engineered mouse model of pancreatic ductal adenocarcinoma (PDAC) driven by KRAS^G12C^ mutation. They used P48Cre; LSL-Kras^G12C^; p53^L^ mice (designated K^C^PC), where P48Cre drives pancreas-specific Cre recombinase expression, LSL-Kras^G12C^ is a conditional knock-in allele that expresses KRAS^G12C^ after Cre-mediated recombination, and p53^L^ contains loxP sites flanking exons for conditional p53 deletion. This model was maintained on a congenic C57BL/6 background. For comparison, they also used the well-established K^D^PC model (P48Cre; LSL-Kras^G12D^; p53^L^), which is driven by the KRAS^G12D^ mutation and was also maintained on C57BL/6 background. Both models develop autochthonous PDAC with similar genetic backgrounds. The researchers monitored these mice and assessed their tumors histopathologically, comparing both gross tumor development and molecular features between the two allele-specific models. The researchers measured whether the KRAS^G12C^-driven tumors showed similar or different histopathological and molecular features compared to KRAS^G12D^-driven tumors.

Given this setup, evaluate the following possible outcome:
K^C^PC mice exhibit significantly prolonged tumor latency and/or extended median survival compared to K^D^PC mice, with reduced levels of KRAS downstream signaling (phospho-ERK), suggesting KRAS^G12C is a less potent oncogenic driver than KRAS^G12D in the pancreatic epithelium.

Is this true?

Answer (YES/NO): YES